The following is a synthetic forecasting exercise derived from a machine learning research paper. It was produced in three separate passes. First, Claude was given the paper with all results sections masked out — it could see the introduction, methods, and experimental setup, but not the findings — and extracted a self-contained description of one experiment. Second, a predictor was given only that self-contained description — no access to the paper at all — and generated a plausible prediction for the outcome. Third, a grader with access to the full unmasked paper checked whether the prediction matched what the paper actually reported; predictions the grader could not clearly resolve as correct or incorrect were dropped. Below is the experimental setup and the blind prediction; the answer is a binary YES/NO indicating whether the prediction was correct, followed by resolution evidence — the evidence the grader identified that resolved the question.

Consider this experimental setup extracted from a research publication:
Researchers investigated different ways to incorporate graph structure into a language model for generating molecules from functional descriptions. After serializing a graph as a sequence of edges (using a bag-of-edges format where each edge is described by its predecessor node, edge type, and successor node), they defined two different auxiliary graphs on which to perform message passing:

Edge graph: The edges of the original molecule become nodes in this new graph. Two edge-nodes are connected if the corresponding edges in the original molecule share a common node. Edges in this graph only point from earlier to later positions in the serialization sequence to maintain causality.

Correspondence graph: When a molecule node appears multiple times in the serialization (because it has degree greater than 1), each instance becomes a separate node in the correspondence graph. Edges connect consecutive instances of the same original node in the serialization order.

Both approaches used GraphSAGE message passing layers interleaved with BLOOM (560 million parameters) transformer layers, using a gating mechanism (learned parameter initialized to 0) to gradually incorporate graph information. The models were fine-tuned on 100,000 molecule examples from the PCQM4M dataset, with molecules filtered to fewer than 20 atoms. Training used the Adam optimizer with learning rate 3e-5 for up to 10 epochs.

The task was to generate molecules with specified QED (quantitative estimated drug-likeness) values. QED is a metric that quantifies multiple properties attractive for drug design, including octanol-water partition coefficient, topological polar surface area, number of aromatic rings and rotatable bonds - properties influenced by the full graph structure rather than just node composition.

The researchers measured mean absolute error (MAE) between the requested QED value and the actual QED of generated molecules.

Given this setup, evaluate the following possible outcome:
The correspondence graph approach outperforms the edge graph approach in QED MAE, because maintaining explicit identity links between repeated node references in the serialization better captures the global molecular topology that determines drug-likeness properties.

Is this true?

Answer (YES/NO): NO